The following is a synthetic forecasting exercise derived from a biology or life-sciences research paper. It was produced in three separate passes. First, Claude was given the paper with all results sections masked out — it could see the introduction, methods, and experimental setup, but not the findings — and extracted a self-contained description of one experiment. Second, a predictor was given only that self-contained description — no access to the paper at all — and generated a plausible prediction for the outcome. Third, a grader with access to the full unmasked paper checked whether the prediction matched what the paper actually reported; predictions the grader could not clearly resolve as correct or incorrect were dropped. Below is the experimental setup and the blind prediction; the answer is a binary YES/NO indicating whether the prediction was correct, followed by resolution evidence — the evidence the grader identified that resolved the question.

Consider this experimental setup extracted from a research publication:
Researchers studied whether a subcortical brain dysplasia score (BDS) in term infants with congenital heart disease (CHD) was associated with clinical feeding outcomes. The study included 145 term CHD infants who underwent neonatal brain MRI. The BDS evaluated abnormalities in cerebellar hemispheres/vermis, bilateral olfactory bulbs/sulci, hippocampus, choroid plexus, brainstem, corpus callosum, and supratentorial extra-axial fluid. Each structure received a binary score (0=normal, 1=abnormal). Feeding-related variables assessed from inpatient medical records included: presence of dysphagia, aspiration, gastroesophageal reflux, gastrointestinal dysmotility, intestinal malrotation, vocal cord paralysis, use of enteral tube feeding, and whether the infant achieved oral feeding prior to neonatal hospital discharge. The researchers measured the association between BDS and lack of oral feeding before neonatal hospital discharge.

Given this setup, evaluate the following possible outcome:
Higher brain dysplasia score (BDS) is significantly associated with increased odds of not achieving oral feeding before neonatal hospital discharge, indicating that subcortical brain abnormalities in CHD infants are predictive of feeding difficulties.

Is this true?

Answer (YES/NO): YES